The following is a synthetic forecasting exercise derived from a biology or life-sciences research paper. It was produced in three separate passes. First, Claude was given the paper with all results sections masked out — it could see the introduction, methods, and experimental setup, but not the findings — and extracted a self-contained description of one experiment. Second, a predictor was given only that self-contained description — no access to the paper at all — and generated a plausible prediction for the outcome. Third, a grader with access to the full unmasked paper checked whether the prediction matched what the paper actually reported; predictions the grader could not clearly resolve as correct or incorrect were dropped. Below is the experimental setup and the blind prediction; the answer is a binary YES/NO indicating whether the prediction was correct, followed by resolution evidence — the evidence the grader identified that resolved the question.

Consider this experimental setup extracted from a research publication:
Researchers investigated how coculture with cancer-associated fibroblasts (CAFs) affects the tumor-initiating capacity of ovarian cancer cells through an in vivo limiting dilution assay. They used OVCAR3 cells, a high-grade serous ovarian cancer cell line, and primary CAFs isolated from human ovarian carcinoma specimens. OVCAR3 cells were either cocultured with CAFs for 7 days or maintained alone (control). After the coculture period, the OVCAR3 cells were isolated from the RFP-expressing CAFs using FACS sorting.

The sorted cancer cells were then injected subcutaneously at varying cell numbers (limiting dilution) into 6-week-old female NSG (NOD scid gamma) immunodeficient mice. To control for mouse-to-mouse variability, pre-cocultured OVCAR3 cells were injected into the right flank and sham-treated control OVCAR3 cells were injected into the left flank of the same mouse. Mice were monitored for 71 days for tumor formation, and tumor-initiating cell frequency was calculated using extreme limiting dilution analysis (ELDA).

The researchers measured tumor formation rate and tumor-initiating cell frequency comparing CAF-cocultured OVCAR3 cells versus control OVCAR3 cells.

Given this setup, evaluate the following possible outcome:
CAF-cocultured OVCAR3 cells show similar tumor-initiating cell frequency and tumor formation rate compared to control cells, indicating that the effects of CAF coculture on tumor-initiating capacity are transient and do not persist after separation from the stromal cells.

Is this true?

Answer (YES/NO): NO